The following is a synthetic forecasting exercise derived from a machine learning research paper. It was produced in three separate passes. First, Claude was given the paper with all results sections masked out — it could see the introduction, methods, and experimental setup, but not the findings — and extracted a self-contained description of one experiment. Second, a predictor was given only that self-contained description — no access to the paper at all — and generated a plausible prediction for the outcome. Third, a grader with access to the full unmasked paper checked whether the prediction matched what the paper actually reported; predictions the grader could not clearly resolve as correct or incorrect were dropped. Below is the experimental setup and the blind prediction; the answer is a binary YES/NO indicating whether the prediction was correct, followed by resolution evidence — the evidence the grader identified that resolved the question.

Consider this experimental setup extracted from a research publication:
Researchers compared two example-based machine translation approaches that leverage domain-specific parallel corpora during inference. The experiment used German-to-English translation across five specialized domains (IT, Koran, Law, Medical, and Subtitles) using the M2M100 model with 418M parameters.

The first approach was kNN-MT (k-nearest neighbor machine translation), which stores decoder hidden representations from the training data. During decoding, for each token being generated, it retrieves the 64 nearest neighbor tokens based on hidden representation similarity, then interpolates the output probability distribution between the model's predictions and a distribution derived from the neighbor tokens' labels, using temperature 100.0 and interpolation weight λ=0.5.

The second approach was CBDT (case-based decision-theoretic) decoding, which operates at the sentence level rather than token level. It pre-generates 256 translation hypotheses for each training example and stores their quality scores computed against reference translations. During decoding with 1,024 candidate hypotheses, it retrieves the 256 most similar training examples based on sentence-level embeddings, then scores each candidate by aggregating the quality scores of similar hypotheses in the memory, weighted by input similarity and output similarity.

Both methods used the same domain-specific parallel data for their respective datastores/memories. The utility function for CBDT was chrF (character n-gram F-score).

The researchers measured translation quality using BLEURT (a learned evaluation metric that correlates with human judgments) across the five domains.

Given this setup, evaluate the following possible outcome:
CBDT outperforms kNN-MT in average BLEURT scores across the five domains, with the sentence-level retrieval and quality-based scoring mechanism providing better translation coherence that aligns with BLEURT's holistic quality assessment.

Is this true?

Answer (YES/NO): NO